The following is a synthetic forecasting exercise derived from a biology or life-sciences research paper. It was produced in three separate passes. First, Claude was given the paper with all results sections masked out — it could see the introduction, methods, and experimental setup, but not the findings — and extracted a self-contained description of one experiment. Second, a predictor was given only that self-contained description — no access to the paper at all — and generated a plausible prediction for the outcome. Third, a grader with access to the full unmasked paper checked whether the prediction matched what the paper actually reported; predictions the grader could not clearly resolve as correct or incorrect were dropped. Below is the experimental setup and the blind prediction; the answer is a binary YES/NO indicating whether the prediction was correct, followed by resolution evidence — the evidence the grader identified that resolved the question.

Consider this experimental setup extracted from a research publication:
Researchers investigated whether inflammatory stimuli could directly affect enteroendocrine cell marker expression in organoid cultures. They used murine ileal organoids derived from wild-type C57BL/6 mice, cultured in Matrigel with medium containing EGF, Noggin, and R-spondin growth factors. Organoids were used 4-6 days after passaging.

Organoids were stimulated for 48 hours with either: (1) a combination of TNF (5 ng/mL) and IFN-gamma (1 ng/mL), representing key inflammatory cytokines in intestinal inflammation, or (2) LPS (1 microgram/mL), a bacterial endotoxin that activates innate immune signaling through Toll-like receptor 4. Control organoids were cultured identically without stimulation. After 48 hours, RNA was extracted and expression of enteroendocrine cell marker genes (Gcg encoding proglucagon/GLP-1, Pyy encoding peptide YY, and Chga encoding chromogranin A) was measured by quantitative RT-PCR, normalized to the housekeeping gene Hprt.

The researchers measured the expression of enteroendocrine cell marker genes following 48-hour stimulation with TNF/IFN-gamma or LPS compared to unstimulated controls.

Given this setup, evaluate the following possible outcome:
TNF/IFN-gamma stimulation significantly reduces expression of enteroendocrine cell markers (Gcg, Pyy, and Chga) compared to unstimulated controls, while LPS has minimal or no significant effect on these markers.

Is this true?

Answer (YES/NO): NO